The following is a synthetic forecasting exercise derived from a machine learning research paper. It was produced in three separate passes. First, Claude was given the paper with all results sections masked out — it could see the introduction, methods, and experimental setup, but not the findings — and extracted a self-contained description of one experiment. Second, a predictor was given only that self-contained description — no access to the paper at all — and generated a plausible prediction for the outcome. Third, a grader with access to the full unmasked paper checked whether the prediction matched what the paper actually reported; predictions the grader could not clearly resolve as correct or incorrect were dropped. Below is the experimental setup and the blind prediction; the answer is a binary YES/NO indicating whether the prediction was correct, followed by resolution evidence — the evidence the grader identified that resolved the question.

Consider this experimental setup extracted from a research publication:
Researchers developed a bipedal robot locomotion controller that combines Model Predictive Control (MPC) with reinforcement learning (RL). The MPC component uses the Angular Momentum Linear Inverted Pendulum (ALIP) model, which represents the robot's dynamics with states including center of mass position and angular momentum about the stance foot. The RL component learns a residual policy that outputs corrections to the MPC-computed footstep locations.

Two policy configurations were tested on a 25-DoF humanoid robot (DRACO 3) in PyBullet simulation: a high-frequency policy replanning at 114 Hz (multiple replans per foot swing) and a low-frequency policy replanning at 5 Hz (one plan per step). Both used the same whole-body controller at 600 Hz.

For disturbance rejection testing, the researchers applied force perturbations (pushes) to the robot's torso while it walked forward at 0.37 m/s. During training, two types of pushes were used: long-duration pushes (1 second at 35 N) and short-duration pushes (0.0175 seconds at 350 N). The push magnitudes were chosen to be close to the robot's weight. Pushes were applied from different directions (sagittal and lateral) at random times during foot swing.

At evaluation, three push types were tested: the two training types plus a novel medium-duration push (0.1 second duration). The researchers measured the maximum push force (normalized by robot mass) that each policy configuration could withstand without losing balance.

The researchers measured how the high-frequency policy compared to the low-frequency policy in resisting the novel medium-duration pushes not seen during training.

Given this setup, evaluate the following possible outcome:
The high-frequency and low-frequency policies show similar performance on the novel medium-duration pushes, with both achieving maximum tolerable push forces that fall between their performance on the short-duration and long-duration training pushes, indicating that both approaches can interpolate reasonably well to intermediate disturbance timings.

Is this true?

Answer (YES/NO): NO